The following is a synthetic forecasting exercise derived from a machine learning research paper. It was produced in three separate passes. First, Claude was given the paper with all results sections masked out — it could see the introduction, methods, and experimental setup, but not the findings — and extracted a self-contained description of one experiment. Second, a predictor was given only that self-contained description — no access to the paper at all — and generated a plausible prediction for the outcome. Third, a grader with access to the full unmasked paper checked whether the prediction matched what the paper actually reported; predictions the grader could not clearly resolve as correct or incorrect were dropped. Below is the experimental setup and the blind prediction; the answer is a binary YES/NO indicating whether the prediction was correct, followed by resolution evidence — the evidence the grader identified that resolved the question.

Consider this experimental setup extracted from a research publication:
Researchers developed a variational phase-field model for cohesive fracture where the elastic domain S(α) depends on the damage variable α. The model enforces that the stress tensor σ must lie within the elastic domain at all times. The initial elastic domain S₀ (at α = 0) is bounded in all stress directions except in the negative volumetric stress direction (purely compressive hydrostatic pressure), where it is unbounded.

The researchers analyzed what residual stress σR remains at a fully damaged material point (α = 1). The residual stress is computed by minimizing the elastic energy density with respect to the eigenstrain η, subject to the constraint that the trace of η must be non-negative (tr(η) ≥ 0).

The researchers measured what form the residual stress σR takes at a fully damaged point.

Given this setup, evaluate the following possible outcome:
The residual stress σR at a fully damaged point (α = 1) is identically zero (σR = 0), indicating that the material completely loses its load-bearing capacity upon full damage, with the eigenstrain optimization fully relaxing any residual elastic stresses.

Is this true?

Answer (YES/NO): NO